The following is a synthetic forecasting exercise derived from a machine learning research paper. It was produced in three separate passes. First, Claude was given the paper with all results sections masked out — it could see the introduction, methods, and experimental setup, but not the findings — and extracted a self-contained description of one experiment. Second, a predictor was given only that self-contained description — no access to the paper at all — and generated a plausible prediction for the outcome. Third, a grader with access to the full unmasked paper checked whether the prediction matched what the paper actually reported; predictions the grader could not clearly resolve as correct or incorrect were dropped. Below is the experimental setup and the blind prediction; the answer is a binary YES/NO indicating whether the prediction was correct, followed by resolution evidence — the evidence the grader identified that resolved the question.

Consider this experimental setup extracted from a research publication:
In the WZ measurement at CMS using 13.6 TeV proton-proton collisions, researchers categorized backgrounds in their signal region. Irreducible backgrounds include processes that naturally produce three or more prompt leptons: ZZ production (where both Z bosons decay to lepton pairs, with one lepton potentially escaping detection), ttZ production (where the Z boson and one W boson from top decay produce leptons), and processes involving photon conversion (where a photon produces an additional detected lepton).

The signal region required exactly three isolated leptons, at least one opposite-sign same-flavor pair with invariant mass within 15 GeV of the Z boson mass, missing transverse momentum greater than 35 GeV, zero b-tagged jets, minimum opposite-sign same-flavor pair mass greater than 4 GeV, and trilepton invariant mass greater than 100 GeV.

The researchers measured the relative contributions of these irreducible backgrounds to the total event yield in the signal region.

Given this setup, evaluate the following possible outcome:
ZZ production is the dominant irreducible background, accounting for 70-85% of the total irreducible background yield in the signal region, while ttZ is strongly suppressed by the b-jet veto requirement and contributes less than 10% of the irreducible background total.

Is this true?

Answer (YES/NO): NO